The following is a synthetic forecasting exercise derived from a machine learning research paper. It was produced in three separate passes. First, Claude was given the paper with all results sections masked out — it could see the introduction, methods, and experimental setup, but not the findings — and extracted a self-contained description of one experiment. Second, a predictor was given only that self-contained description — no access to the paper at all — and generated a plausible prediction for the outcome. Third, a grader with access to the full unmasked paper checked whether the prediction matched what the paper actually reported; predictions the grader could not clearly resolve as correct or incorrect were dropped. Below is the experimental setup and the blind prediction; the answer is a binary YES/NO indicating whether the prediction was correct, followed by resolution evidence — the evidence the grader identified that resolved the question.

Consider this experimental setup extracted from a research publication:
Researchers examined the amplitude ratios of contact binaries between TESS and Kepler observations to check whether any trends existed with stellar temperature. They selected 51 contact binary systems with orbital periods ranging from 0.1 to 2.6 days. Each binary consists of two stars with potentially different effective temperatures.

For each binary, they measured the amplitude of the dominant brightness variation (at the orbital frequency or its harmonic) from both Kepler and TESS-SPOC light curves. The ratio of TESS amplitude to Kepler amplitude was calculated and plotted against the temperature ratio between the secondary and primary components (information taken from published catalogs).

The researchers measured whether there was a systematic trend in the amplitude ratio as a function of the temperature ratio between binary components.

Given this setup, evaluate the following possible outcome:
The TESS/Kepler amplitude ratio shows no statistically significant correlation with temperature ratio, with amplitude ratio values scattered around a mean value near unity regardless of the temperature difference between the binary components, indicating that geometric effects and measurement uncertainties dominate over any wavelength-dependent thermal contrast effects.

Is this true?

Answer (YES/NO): YES